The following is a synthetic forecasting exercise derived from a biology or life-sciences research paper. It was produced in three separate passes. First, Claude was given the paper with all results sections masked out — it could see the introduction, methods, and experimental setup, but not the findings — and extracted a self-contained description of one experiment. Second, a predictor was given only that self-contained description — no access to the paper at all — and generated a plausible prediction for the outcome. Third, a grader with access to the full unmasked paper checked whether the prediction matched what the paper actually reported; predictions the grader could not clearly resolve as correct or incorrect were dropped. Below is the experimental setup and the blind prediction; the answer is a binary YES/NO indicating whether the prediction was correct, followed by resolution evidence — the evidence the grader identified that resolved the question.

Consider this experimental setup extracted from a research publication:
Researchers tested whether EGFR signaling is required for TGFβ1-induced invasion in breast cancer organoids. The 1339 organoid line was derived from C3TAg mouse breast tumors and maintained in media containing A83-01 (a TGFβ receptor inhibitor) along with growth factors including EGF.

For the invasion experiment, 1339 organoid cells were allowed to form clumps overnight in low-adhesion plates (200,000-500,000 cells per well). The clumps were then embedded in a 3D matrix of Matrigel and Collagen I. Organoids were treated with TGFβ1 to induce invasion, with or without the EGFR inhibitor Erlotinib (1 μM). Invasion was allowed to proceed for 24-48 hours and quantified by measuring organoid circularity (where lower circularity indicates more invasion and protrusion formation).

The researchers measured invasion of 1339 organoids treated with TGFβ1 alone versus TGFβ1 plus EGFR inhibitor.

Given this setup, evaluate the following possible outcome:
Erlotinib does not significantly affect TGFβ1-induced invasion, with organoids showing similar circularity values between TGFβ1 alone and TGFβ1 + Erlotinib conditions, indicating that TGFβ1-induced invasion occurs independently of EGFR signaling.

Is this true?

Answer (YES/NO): NO